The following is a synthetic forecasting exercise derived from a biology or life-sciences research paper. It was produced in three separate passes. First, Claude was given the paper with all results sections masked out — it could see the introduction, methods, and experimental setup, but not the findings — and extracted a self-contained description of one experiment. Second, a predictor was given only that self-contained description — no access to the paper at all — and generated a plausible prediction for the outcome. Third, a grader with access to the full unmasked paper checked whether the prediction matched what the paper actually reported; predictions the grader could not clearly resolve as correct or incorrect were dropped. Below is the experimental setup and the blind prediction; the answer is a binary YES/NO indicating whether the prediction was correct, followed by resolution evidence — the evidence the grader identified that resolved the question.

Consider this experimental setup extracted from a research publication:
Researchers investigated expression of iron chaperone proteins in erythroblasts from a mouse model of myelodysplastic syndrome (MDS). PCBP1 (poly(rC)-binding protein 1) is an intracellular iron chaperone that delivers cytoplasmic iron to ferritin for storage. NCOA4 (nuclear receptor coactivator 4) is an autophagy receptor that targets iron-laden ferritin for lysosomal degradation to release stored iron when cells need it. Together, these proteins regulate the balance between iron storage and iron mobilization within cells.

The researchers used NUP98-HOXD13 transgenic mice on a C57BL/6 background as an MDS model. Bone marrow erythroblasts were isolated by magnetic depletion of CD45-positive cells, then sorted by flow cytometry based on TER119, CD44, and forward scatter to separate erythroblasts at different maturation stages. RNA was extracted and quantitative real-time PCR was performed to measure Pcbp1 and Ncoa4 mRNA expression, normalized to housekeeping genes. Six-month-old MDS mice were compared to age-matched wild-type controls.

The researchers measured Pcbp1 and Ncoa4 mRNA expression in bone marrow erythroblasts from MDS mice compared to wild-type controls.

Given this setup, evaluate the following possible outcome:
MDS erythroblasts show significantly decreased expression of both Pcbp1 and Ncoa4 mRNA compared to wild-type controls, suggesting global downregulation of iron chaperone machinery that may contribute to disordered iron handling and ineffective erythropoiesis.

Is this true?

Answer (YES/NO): NO